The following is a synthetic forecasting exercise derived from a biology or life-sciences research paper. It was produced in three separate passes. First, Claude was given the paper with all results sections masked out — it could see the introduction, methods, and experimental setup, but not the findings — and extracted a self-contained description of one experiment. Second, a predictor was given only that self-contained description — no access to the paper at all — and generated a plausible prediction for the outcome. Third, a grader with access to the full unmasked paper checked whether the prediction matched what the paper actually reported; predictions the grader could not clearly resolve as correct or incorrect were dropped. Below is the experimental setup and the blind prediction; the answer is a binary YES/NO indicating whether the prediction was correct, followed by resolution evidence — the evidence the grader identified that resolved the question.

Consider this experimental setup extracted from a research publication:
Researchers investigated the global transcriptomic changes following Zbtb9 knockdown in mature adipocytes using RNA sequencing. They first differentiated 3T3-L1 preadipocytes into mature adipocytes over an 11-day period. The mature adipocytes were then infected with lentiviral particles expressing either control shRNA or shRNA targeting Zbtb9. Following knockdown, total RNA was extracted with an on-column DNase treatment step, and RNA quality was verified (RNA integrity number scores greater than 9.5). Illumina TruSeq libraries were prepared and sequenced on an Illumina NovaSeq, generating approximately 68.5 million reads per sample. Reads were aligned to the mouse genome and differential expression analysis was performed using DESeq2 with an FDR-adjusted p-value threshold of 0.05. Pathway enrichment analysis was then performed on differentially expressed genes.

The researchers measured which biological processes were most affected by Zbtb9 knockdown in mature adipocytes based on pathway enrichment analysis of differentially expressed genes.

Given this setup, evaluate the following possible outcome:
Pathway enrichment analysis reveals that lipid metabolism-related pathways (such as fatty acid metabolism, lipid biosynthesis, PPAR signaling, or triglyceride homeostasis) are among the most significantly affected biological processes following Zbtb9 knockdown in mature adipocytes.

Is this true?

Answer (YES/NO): YES